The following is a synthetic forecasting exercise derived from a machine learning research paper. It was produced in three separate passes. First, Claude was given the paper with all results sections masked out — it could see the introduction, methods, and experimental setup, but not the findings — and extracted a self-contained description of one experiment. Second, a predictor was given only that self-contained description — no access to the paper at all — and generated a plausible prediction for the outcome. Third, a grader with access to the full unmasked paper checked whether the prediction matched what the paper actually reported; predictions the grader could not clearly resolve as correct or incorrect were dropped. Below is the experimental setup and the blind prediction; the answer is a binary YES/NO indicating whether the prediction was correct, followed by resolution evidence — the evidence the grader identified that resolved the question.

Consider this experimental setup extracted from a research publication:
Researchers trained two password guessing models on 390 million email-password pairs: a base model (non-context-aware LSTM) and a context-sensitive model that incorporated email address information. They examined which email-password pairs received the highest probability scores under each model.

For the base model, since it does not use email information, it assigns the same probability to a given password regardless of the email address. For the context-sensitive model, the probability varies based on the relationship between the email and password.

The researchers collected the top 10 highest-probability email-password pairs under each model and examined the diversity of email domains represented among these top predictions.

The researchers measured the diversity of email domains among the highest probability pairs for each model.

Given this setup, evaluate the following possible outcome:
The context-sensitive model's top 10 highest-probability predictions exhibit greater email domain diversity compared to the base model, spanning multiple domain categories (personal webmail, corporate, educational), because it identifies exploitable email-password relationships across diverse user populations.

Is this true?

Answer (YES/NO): NO